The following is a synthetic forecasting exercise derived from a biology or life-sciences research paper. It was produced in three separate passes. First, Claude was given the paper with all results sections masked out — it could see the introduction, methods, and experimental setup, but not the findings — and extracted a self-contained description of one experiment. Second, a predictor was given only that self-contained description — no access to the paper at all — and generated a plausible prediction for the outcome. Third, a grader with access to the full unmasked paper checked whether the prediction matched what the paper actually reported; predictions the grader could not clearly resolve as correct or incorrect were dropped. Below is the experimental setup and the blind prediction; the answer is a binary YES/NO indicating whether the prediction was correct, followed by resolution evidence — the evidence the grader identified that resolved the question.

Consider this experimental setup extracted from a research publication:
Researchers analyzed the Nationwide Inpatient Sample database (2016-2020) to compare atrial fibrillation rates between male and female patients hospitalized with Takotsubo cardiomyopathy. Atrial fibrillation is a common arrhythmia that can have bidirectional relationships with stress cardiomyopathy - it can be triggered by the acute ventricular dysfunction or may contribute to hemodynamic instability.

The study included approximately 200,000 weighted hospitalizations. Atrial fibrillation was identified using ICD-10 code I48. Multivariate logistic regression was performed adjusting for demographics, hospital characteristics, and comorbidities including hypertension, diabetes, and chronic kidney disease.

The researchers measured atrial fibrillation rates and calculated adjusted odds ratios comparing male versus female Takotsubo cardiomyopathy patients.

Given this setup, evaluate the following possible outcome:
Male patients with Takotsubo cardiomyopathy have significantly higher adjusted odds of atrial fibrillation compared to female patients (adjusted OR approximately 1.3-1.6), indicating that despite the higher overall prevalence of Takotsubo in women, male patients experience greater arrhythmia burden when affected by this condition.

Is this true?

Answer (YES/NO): YES